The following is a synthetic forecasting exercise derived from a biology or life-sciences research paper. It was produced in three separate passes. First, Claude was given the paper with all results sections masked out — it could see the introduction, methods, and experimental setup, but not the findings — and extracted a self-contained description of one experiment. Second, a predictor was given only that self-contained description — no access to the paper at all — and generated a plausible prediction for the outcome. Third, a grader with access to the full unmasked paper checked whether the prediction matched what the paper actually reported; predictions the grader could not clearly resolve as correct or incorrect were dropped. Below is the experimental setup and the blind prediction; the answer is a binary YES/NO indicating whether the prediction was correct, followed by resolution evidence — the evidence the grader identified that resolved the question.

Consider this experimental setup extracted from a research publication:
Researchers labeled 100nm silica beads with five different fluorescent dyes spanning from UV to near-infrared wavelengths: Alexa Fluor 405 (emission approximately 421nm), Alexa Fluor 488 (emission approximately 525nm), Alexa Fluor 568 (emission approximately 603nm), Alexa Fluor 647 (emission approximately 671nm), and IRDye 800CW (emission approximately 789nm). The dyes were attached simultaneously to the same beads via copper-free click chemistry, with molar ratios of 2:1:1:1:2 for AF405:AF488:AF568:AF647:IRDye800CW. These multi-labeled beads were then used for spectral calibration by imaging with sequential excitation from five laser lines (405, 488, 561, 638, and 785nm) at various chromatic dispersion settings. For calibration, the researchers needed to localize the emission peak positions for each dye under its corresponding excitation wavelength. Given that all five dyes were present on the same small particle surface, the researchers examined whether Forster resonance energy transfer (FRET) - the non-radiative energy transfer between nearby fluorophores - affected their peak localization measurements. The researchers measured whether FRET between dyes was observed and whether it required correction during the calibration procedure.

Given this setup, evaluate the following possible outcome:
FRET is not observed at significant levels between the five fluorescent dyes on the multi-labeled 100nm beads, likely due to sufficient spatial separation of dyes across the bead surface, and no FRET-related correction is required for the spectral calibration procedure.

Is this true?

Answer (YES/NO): NO